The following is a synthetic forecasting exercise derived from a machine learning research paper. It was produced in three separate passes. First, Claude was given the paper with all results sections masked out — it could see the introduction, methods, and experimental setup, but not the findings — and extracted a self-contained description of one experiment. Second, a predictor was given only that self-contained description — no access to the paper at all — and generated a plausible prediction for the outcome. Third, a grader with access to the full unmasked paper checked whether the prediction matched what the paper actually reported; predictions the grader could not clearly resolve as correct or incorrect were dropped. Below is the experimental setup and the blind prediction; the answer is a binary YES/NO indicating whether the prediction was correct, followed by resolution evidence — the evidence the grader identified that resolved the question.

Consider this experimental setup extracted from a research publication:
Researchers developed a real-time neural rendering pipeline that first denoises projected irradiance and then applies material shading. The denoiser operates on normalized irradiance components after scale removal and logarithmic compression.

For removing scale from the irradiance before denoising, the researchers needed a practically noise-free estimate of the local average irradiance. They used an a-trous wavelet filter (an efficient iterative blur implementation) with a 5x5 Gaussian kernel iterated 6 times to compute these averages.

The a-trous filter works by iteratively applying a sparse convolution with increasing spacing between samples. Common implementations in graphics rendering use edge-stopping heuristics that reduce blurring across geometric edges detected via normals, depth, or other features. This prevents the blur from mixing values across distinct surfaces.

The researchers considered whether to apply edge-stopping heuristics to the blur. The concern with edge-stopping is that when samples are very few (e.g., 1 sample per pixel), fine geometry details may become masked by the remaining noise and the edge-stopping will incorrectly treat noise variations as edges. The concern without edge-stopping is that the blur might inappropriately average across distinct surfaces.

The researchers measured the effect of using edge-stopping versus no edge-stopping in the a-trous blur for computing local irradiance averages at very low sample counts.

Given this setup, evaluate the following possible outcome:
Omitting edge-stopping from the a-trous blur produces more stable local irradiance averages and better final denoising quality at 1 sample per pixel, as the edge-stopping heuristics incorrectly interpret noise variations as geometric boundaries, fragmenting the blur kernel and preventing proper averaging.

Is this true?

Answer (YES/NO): YES